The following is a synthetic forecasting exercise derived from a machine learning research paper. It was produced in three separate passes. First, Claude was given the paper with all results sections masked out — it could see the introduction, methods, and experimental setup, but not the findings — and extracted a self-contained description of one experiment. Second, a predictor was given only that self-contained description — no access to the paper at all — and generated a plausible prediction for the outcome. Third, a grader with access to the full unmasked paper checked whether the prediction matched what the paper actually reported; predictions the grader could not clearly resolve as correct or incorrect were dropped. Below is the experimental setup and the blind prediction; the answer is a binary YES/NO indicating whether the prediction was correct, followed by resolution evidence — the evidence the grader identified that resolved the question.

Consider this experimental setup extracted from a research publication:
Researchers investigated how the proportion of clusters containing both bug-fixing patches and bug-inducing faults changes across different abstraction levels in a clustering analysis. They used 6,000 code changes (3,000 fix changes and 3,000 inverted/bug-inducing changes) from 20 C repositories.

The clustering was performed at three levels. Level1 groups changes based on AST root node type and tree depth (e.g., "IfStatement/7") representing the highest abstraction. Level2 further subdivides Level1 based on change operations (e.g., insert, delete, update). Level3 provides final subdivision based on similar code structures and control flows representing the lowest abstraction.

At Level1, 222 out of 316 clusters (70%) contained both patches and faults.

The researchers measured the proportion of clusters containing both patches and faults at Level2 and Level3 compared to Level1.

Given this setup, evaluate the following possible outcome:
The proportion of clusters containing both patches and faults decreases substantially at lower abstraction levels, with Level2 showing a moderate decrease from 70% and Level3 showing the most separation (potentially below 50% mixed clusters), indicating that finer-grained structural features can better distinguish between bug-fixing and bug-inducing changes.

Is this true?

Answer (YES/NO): YES